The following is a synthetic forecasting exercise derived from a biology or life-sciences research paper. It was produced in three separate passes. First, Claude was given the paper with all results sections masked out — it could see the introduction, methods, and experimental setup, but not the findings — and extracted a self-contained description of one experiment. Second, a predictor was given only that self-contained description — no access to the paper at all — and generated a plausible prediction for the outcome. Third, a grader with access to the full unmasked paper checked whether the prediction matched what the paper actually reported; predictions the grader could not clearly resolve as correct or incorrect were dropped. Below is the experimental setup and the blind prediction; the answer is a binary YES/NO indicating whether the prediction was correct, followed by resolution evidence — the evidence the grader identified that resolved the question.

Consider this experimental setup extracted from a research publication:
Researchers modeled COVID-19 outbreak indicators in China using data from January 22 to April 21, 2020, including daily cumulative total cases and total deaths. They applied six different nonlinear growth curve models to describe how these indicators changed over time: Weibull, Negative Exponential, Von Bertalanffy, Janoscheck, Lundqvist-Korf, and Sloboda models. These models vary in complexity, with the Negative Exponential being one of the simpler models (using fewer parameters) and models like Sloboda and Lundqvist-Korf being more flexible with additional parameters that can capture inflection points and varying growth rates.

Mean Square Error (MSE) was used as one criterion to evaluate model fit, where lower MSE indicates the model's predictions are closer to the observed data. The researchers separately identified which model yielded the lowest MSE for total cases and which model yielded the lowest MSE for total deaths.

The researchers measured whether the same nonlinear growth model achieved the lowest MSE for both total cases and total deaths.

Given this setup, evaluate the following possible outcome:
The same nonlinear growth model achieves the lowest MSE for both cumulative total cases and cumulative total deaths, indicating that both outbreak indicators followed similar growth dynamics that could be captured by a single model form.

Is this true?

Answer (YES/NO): NO